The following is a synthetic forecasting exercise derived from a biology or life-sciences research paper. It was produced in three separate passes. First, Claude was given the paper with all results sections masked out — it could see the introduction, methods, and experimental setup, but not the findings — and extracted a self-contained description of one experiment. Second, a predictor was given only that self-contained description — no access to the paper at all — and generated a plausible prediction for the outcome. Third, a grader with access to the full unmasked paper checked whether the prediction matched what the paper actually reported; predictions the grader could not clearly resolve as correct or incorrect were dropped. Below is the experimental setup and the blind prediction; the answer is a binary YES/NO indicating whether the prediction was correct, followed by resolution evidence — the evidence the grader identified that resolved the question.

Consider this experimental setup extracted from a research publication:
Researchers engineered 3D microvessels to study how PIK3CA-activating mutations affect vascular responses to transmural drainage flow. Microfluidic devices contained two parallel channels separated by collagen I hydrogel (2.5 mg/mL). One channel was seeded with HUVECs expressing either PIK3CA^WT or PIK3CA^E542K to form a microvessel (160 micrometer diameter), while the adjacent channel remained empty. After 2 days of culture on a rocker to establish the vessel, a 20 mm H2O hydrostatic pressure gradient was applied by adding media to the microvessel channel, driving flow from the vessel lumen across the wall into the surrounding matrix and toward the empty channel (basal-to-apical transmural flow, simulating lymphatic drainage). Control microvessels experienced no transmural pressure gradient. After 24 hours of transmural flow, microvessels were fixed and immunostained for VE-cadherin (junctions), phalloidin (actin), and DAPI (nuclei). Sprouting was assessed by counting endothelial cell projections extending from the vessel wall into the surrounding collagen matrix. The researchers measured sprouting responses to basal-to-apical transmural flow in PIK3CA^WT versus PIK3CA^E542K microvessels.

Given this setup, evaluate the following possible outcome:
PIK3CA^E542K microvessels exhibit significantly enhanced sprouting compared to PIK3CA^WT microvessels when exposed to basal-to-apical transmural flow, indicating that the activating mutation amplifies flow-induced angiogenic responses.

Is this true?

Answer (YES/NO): YES